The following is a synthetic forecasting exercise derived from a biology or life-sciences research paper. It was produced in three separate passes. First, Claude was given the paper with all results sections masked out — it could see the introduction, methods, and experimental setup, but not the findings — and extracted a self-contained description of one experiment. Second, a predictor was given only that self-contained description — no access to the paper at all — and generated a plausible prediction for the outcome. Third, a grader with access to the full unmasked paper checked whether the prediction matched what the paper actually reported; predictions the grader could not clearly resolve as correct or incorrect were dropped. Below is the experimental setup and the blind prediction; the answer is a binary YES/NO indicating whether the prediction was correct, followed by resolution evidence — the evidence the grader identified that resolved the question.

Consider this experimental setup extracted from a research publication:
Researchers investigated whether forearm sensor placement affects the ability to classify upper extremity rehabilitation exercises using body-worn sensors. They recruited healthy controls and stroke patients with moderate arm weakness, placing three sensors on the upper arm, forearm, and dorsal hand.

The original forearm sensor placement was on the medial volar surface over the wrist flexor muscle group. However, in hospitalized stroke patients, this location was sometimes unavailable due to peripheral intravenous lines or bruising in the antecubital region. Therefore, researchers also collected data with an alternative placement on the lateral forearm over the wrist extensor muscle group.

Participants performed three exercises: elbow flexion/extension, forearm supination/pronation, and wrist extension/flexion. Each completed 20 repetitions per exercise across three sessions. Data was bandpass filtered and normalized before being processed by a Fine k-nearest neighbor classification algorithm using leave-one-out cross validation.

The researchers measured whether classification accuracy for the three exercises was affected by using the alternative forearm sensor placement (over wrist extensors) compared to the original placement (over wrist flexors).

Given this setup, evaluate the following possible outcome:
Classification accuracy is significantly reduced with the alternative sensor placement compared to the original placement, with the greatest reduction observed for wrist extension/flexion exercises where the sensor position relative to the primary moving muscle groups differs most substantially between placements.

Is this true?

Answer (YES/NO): NO